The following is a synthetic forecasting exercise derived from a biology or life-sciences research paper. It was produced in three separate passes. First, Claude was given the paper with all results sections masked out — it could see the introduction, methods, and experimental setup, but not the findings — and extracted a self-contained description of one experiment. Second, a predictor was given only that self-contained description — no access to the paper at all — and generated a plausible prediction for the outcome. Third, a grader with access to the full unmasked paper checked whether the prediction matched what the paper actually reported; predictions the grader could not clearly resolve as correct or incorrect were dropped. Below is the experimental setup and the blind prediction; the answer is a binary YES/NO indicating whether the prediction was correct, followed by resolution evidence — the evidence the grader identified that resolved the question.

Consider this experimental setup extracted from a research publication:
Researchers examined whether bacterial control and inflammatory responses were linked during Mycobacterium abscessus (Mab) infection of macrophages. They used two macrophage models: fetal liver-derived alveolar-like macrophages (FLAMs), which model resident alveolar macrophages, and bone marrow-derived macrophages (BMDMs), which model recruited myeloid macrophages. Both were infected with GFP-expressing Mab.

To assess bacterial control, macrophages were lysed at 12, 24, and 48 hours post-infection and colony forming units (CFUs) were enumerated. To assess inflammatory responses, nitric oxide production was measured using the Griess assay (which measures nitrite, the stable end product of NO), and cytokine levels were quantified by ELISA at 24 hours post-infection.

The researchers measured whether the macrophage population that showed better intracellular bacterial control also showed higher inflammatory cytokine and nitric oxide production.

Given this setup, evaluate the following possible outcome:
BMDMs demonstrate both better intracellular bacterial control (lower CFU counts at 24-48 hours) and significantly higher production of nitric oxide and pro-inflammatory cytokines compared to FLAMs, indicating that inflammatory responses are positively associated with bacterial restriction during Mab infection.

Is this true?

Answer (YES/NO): NO